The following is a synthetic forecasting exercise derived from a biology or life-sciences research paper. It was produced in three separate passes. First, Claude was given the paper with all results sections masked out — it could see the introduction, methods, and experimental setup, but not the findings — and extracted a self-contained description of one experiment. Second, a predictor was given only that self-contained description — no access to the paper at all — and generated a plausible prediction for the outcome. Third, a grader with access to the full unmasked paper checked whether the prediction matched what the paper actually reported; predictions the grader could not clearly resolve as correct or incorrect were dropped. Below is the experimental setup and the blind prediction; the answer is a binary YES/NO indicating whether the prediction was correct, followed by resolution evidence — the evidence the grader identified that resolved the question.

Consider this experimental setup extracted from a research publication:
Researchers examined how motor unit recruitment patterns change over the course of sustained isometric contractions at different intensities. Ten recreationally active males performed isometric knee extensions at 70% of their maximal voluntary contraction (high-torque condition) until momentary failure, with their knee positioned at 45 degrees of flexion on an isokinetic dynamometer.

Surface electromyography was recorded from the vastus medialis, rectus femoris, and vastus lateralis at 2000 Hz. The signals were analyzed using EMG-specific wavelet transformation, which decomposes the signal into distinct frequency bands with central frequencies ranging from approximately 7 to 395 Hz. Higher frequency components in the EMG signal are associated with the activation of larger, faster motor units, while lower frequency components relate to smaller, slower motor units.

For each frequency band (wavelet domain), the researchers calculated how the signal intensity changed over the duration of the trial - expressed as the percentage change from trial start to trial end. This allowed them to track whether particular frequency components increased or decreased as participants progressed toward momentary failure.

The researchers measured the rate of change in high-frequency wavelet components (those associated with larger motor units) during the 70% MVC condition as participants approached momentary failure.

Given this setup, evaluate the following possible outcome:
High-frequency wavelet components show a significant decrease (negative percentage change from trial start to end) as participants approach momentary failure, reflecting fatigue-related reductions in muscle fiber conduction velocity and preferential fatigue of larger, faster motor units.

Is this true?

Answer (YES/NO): YES